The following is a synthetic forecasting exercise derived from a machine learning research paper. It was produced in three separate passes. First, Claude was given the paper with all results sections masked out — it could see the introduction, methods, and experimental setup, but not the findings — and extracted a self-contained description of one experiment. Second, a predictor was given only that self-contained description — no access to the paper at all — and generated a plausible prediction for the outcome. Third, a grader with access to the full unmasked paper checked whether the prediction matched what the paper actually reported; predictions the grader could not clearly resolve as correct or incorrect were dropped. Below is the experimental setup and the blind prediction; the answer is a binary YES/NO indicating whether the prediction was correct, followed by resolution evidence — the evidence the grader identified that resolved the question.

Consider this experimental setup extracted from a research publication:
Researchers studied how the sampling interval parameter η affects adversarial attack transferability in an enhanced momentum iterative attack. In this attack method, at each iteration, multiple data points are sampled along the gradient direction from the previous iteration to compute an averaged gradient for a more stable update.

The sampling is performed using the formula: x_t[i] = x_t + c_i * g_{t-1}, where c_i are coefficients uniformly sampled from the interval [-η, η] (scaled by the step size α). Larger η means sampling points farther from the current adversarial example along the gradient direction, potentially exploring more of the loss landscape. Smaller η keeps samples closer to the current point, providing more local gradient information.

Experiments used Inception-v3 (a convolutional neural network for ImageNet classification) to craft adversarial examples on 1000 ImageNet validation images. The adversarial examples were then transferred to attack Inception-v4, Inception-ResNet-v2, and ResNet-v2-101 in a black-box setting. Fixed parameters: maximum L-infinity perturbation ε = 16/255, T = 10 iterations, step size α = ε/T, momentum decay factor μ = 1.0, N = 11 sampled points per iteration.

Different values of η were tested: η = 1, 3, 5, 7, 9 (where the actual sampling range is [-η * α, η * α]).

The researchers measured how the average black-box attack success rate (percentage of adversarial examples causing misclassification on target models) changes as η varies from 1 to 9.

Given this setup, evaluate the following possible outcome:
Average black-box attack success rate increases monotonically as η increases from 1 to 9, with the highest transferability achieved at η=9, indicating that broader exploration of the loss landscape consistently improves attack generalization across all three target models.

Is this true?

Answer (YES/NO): NO